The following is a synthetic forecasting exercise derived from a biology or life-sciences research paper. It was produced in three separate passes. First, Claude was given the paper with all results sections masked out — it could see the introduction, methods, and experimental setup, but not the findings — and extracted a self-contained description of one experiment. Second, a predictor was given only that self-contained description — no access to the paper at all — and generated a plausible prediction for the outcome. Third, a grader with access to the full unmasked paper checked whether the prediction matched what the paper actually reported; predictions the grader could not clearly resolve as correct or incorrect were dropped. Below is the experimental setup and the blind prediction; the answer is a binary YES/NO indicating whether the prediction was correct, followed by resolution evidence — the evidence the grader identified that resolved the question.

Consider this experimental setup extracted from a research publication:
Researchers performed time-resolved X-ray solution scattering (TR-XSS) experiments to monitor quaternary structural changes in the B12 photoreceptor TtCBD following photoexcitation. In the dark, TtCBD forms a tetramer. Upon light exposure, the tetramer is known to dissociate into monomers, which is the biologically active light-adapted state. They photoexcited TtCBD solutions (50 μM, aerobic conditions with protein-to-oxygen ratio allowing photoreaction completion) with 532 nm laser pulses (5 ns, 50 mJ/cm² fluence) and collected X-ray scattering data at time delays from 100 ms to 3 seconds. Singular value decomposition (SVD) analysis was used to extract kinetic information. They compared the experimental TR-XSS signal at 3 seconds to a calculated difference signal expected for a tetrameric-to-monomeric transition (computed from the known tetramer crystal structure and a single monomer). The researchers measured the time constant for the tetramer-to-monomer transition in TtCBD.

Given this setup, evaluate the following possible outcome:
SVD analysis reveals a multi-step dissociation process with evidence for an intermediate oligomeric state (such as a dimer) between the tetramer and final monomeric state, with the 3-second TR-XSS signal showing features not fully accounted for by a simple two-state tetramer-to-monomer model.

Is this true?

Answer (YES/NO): NO